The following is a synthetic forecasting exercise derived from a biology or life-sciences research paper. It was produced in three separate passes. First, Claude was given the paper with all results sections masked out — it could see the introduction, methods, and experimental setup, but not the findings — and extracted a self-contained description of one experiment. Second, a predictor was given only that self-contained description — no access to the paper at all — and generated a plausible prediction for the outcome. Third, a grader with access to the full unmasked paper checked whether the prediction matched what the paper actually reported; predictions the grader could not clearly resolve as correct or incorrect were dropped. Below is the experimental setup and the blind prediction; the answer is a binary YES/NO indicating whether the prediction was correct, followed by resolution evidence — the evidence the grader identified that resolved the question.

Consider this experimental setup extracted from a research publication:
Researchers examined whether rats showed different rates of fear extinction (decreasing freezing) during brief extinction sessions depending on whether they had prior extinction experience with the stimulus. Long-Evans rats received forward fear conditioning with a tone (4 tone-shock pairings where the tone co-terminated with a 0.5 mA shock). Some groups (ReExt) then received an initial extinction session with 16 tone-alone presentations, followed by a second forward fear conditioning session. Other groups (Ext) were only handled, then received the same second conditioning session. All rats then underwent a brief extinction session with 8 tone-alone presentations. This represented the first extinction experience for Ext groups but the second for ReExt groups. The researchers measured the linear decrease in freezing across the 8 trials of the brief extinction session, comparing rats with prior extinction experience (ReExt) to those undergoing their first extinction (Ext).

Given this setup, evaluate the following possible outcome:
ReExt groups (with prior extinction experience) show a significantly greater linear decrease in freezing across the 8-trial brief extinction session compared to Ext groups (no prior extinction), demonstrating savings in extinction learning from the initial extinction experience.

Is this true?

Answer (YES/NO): NO